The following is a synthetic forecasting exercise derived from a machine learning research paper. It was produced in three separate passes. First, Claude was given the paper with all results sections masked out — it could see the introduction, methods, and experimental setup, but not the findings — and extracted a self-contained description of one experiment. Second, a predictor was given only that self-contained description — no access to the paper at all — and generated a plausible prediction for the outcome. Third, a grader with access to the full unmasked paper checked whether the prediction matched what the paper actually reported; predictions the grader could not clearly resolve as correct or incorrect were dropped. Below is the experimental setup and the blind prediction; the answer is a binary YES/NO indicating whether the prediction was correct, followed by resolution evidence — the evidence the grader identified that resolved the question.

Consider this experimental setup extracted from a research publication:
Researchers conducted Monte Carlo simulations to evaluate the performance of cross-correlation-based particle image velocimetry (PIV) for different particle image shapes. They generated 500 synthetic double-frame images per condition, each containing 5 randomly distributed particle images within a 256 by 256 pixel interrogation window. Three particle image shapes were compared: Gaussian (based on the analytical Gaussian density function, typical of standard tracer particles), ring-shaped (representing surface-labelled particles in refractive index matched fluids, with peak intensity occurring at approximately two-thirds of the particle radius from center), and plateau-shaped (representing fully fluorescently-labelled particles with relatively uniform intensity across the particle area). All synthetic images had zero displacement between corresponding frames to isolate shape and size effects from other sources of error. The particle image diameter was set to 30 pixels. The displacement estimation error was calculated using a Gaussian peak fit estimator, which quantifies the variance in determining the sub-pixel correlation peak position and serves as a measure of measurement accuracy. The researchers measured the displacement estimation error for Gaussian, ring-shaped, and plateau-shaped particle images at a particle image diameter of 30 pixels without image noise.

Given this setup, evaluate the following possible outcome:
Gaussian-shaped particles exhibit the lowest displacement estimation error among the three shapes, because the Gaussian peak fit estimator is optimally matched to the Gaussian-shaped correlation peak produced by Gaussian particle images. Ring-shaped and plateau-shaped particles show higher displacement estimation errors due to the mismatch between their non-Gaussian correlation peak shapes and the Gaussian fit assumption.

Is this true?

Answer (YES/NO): NO